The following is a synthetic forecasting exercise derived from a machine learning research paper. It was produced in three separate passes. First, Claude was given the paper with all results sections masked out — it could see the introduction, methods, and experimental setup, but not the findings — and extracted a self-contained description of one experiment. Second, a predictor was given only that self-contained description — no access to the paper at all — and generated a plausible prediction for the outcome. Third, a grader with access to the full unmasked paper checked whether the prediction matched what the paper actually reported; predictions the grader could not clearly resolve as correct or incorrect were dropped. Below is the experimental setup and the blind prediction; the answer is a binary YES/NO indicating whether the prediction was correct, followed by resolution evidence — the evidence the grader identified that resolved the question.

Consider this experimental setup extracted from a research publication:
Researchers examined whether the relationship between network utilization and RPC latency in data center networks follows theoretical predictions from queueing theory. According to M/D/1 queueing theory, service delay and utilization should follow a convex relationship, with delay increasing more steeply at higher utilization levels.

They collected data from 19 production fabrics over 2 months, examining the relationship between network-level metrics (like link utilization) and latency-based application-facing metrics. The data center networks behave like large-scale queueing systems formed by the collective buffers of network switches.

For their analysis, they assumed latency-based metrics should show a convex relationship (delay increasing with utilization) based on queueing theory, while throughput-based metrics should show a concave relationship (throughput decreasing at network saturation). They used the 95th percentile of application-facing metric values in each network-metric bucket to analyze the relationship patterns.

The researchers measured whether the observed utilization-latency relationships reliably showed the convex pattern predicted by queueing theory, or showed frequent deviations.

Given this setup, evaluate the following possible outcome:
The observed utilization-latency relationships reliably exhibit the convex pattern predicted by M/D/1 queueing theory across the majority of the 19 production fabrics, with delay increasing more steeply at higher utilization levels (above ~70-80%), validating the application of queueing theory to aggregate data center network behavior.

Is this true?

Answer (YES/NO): NO